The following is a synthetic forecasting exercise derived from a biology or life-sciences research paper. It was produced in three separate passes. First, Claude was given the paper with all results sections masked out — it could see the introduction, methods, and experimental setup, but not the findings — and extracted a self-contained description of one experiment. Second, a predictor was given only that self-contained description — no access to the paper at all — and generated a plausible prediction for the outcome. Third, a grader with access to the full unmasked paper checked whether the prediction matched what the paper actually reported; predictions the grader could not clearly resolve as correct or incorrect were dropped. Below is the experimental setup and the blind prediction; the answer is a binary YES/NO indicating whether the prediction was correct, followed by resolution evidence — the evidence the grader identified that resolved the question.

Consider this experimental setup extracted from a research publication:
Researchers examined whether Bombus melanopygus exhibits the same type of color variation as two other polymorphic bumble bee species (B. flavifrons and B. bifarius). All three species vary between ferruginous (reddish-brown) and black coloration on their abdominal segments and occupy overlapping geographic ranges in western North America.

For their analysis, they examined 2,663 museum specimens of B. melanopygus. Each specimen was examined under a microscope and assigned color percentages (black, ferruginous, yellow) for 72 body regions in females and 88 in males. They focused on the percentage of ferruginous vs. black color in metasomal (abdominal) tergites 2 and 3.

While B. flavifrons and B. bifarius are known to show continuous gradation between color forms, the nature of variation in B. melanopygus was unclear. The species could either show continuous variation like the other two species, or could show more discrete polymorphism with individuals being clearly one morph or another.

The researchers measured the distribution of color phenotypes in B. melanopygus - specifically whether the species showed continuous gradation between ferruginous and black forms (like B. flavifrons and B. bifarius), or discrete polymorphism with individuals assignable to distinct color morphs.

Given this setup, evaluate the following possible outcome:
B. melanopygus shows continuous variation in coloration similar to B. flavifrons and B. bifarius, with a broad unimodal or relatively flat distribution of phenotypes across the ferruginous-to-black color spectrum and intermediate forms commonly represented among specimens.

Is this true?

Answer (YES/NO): NO